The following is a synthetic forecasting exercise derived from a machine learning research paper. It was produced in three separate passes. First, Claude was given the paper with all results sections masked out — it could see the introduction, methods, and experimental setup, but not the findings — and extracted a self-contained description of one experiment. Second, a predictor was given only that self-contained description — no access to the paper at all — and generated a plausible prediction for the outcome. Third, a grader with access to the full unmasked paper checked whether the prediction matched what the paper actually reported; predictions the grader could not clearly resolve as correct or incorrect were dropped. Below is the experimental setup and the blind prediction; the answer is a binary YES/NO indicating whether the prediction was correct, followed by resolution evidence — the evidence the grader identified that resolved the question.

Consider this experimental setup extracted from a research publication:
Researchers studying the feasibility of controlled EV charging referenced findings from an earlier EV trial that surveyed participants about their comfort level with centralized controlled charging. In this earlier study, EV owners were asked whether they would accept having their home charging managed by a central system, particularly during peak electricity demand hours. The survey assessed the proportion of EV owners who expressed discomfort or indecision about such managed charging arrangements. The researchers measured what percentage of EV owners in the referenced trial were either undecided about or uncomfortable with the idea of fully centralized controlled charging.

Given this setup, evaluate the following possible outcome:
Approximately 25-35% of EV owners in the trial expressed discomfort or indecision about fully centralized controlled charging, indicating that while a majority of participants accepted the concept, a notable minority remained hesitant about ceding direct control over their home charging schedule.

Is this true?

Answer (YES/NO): YES